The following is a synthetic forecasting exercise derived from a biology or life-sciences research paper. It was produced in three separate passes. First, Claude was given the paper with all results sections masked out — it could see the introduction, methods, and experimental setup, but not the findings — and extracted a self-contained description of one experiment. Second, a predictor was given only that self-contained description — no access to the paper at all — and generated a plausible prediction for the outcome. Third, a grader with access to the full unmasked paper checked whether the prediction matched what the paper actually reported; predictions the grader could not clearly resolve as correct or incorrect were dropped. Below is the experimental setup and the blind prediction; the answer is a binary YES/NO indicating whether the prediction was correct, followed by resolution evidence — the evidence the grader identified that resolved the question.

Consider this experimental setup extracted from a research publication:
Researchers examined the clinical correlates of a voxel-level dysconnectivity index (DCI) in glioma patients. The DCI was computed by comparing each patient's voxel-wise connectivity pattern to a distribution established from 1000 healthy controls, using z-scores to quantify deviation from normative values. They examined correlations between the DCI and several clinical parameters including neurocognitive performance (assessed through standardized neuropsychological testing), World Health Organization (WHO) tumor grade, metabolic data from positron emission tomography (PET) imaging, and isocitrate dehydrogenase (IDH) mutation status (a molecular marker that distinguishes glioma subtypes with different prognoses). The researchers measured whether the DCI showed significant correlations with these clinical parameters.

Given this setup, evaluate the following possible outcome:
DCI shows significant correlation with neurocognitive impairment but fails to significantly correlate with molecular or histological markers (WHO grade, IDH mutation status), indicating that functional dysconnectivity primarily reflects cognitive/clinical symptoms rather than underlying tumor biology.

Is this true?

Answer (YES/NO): NO